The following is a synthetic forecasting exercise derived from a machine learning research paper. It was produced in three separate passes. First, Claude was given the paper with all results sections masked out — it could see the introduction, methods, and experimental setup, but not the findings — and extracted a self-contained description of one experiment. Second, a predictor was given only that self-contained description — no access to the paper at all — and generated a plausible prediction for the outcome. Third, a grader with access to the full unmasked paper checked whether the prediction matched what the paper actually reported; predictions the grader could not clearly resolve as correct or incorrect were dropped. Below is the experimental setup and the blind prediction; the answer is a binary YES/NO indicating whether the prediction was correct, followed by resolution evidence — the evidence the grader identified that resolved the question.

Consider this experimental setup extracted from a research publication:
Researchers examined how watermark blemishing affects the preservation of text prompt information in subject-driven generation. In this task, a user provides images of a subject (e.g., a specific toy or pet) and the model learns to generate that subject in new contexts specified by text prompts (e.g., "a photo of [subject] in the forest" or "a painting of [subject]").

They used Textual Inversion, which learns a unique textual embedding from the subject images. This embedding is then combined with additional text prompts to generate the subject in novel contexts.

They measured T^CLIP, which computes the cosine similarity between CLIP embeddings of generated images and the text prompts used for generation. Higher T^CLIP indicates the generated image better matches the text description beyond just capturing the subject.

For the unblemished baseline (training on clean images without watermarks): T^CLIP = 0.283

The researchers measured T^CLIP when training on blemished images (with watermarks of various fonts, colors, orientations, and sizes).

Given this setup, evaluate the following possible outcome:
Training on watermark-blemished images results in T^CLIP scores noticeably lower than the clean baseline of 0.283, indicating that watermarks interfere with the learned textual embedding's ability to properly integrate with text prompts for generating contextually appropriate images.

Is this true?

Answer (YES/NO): YES